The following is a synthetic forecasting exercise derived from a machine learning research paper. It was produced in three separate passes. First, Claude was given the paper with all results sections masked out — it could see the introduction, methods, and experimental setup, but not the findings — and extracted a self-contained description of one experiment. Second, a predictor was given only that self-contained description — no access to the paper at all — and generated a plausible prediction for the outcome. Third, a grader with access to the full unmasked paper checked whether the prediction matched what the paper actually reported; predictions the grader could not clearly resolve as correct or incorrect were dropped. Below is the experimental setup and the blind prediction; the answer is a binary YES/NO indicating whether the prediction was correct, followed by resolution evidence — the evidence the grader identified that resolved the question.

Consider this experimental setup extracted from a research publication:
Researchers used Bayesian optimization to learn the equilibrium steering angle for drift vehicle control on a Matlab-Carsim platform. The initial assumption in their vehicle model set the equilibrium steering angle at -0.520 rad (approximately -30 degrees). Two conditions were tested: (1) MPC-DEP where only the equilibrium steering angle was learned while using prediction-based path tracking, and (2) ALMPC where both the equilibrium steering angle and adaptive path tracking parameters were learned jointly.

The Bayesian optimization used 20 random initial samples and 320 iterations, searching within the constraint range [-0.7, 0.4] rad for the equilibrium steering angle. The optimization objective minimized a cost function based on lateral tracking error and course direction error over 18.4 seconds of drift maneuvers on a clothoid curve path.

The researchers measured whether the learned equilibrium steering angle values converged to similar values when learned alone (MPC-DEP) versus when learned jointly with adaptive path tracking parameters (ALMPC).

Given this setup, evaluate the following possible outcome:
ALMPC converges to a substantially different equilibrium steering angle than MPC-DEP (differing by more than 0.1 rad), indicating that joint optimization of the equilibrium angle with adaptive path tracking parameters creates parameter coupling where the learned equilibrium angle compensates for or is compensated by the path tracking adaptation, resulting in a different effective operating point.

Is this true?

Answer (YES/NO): NO